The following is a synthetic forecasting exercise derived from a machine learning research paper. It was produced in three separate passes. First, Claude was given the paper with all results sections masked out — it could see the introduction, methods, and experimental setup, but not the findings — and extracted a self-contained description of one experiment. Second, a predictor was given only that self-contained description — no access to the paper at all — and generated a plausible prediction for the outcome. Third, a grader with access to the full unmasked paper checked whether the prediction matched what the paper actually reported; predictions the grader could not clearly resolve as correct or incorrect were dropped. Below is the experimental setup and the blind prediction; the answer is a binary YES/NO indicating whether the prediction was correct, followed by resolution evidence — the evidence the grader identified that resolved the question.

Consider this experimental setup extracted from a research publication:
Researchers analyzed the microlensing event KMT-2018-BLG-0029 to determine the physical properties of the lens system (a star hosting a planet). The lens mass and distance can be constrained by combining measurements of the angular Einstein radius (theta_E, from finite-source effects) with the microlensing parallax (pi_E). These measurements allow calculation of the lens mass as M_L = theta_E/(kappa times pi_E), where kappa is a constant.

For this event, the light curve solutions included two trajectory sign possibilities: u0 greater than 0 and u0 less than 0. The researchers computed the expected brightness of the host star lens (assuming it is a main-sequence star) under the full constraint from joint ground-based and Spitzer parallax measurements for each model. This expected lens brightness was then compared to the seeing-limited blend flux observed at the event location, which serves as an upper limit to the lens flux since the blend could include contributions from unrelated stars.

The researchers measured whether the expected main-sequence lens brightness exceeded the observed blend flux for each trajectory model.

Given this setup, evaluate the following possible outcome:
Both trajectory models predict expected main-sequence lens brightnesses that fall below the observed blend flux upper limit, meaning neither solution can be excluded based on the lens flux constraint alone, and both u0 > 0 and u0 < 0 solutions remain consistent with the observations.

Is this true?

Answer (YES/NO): NO